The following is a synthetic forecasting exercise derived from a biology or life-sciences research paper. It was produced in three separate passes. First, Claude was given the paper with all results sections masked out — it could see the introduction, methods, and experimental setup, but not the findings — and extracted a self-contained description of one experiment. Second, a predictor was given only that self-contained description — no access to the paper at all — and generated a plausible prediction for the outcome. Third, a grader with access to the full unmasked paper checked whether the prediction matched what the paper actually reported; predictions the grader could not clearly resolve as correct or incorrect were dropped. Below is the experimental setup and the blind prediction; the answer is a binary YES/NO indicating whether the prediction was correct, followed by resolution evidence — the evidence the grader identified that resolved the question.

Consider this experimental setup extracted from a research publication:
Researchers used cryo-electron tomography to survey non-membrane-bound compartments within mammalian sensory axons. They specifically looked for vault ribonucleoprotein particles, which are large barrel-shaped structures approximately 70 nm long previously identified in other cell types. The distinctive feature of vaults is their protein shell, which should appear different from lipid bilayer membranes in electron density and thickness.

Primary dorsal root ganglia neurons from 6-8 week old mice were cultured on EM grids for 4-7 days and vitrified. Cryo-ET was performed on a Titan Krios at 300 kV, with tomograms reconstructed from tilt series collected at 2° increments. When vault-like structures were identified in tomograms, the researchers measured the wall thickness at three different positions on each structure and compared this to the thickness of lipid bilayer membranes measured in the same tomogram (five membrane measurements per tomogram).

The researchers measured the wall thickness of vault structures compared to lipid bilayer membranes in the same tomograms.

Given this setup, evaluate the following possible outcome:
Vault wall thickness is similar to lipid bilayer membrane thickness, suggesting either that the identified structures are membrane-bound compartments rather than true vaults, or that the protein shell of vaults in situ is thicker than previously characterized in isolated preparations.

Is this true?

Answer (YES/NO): NO